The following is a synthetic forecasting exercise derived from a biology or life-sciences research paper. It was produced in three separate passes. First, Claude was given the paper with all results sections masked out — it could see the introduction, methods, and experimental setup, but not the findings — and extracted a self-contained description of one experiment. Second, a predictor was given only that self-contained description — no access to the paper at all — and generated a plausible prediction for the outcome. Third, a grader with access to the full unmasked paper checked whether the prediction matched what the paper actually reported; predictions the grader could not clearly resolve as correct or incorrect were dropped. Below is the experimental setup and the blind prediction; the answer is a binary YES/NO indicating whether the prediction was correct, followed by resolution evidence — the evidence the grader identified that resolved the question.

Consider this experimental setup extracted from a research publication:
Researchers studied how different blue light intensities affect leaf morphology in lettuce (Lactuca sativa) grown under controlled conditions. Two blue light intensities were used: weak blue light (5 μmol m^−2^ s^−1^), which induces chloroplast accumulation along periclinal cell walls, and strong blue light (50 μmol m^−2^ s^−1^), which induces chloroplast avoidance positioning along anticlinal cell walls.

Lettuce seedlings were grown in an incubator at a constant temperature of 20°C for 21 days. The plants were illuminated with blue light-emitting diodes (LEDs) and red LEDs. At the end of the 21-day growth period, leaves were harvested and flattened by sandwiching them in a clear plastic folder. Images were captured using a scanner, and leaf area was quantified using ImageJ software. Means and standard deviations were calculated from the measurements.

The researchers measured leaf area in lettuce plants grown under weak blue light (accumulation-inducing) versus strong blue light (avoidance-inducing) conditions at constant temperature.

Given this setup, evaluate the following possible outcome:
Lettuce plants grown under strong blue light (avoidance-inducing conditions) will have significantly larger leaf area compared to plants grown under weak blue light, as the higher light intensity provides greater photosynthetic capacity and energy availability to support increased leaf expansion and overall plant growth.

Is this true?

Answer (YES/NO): NO